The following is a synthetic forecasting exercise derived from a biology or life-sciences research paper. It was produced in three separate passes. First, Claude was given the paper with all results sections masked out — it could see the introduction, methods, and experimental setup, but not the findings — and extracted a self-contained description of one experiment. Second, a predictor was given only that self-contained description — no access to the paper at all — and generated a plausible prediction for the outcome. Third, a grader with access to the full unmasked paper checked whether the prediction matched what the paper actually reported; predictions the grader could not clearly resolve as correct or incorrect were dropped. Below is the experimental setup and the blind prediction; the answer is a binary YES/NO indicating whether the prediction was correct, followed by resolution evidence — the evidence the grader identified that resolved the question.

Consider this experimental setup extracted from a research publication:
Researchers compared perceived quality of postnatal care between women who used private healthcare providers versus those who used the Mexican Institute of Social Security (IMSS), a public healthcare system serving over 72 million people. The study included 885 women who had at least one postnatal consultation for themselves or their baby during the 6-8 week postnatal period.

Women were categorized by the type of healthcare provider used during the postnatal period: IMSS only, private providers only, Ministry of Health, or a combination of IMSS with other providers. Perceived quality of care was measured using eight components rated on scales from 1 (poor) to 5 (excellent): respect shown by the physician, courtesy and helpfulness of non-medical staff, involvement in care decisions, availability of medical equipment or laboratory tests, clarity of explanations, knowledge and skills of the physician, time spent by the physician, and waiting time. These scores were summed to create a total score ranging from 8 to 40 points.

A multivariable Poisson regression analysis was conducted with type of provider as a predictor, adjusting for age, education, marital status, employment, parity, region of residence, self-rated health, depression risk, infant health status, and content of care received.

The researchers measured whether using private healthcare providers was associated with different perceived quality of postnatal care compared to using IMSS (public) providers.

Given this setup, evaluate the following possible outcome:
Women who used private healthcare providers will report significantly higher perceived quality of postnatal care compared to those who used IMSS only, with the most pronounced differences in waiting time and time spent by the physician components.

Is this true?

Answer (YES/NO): NO